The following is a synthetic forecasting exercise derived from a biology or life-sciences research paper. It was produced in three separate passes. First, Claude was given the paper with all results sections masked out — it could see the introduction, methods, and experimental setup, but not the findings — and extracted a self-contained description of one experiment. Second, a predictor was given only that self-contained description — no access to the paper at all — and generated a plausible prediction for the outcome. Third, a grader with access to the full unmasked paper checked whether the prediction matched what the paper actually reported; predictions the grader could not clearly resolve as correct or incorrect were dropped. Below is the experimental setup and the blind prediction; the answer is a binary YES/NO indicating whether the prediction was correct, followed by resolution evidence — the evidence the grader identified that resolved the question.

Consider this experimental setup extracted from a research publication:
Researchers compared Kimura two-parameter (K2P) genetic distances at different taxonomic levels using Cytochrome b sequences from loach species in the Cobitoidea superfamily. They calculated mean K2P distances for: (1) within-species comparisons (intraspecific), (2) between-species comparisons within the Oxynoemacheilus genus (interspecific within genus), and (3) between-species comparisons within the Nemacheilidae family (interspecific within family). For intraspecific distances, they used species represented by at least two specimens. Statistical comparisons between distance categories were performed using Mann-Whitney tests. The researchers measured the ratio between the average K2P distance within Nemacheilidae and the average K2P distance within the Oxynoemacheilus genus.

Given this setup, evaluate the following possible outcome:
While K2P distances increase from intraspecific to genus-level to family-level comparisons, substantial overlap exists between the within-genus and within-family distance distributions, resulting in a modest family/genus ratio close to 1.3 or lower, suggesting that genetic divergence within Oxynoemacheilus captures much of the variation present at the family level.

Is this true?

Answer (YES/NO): NO